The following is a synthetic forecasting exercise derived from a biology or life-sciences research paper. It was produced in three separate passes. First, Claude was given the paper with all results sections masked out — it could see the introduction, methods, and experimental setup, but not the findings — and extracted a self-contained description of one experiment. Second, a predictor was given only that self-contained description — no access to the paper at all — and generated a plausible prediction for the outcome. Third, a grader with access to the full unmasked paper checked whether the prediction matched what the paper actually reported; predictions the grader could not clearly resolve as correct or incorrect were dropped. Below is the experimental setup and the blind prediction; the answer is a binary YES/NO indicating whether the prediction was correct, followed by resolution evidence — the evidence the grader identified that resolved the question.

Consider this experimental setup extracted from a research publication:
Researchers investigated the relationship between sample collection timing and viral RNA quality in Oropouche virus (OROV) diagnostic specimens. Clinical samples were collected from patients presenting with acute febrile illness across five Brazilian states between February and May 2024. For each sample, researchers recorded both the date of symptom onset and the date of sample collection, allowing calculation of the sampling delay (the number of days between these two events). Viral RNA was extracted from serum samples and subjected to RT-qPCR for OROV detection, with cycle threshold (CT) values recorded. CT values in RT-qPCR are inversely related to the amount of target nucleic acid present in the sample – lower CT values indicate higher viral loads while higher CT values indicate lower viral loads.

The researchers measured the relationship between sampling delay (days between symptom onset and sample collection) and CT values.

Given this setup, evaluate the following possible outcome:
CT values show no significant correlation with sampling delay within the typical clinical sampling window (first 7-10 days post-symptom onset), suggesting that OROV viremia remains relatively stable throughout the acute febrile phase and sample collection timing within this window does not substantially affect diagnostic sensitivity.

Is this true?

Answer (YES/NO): NO